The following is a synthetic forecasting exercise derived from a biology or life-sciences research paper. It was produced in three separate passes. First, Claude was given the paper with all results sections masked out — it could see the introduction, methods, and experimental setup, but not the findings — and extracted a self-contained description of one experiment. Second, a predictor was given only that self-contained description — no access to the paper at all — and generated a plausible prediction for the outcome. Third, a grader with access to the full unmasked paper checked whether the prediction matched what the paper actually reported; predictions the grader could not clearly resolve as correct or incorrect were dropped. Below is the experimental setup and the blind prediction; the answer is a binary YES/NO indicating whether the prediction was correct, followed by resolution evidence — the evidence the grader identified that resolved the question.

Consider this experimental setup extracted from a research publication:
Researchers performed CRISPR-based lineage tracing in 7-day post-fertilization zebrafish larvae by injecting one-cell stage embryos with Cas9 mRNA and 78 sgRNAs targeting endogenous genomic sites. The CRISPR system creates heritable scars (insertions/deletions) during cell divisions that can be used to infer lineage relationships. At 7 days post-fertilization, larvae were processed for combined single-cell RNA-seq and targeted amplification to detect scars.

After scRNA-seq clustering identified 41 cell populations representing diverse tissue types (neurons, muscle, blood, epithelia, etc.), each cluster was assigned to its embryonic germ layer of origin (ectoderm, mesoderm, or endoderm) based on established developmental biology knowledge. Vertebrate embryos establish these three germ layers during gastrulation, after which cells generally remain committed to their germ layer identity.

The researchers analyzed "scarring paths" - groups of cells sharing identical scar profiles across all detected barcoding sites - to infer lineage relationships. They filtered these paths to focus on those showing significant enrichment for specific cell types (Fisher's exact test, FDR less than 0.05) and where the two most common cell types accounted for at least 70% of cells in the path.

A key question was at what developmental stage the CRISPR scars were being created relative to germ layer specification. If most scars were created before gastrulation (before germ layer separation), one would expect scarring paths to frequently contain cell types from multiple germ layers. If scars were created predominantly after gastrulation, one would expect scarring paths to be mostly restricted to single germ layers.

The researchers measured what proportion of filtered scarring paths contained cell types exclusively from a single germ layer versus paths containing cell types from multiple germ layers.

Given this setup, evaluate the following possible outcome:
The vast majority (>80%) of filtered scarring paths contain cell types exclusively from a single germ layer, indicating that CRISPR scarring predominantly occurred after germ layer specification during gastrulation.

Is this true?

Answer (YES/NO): NO